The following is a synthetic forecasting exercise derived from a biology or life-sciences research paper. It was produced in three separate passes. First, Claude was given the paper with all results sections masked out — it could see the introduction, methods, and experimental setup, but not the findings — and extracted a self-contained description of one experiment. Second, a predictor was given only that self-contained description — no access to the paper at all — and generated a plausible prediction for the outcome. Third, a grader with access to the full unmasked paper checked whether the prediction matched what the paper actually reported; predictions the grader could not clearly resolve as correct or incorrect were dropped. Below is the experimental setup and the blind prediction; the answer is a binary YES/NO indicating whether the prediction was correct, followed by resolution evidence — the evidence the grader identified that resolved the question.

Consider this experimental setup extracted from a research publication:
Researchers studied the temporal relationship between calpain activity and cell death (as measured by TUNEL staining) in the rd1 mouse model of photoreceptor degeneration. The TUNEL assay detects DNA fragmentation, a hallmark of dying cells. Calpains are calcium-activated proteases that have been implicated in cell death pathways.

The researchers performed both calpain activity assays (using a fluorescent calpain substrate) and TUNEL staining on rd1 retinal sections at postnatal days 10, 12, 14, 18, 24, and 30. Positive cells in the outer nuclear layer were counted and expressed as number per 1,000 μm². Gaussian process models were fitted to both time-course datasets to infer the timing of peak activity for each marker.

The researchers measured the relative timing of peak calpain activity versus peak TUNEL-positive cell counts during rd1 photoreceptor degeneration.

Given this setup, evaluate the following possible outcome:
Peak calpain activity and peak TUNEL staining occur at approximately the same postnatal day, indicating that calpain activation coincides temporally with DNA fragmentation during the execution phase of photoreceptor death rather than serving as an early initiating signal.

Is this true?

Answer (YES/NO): YES